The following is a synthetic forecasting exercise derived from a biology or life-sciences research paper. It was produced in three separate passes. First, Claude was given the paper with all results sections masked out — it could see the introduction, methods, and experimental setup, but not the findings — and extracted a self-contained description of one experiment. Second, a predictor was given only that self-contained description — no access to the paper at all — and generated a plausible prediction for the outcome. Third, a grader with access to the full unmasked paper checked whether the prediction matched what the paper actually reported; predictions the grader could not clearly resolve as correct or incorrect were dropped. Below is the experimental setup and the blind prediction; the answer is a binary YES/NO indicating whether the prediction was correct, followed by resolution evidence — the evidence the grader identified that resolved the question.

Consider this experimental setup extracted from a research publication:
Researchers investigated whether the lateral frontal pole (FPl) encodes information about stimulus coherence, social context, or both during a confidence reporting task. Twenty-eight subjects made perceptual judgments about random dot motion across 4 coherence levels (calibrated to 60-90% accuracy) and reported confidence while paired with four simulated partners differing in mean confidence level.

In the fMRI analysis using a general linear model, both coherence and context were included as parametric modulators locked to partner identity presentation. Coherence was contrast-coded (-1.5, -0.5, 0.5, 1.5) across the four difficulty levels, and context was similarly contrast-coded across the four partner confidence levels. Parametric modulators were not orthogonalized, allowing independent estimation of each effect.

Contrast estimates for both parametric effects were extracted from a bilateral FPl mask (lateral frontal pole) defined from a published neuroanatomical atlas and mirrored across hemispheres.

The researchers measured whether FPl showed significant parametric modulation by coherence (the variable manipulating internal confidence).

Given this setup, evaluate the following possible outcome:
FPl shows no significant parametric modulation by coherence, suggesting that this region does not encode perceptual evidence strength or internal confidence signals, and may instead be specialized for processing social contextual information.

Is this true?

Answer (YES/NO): NO